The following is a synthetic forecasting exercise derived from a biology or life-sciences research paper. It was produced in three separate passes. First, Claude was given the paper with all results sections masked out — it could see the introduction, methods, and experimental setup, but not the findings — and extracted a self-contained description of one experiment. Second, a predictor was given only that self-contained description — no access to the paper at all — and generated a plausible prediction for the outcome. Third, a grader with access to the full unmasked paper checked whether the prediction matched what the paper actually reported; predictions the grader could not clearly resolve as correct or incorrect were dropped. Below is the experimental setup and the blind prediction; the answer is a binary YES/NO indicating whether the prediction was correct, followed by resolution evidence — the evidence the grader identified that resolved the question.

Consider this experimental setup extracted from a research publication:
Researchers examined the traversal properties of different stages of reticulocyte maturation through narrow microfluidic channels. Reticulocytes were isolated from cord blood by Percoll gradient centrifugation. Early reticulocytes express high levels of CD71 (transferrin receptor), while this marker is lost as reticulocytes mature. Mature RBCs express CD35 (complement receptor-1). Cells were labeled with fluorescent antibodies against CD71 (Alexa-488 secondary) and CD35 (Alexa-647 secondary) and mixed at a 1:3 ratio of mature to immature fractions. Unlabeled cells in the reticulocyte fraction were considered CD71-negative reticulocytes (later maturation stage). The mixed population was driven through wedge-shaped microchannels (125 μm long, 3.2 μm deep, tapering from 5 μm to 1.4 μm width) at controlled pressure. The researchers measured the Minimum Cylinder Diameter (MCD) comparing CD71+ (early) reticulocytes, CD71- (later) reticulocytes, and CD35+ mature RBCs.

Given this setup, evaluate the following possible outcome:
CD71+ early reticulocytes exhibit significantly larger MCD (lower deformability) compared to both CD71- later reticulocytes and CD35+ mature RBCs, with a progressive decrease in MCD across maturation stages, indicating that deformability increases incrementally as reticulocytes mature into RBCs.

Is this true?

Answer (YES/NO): NO